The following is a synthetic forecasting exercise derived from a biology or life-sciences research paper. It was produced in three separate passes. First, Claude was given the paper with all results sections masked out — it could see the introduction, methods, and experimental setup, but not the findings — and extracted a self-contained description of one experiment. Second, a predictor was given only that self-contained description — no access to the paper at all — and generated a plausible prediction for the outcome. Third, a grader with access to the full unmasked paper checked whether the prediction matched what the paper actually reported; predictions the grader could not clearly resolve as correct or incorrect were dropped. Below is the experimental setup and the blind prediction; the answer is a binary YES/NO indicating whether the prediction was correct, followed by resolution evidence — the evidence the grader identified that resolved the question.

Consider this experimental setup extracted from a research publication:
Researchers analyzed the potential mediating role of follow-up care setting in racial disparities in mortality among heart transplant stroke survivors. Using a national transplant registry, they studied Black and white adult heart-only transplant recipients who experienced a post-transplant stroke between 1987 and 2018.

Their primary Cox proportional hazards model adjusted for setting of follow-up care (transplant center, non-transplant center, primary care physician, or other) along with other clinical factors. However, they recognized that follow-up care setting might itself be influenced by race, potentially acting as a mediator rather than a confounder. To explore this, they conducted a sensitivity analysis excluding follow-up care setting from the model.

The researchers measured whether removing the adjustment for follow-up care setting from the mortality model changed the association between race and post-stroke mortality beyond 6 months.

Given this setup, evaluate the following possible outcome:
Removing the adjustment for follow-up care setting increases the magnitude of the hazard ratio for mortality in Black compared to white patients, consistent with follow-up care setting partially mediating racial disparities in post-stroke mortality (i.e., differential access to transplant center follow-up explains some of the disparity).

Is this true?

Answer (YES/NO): YES